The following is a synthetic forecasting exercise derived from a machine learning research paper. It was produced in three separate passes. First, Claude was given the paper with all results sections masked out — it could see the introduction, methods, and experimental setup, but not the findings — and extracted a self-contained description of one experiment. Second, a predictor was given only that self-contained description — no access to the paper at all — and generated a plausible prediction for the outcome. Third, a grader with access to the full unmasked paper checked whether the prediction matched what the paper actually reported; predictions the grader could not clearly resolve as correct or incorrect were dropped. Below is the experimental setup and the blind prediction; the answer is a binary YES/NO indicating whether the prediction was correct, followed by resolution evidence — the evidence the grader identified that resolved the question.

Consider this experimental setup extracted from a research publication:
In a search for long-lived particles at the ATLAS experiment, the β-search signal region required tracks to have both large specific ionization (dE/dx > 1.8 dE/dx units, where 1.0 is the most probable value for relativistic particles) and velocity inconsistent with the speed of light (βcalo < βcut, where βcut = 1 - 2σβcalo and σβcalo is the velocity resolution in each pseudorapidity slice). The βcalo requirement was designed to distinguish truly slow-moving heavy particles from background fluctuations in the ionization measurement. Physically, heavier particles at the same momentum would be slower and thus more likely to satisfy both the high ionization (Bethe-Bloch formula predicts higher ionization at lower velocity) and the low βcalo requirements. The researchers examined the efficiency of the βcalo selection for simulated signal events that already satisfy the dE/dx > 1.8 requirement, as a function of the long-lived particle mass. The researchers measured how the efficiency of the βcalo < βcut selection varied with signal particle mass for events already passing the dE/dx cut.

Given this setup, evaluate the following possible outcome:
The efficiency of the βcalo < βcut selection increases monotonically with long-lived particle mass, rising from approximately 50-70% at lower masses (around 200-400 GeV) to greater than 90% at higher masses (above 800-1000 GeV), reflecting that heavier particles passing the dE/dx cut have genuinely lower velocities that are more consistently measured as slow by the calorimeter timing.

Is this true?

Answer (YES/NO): NO